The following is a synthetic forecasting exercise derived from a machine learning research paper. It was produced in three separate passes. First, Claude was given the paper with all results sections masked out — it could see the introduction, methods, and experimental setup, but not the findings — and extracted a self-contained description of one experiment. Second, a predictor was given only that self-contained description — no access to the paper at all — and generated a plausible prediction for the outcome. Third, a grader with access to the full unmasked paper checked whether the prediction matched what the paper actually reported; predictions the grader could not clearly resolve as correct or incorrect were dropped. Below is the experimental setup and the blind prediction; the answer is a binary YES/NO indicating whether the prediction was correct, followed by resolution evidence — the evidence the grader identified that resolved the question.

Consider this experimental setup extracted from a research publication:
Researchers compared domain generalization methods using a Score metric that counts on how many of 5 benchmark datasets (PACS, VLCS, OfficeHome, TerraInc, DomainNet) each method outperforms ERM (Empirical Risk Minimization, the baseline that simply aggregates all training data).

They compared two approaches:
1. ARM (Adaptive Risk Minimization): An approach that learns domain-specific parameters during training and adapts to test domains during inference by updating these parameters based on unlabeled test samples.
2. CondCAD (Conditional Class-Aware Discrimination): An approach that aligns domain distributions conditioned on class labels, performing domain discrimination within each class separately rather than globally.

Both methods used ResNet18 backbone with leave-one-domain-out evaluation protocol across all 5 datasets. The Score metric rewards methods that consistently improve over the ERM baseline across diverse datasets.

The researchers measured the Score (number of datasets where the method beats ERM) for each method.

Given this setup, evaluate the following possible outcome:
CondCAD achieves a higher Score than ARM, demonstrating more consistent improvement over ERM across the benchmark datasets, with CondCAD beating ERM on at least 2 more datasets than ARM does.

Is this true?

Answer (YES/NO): YES